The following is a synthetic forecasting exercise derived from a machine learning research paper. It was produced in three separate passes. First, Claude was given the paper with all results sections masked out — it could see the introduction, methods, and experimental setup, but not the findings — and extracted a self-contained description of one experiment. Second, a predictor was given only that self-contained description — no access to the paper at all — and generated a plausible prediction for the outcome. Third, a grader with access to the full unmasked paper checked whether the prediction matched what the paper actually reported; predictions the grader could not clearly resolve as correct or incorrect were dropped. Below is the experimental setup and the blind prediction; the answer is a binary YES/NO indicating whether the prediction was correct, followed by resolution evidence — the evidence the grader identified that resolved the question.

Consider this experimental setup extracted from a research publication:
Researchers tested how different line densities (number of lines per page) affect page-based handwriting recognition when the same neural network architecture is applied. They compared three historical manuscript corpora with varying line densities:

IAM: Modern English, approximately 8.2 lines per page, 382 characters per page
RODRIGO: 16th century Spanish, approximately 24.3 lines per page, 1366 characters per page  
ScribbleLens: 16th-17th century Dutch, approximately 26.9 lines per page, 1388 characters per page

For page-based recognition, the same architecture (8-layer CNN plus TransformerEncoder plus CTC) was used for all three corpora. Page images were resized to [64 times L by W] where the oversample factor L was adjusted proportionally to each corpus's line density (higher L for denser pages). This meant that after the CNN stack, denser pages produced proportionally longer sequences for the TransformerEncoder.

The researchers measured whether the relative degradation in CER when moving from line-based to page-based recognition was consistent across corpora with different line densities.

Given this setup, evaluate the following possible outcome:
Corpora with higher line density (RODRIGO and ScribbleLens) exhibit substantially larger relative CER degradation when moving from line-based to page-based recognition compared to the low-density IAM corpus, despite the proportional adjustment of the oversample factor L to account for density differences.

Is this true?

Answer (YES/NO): NO